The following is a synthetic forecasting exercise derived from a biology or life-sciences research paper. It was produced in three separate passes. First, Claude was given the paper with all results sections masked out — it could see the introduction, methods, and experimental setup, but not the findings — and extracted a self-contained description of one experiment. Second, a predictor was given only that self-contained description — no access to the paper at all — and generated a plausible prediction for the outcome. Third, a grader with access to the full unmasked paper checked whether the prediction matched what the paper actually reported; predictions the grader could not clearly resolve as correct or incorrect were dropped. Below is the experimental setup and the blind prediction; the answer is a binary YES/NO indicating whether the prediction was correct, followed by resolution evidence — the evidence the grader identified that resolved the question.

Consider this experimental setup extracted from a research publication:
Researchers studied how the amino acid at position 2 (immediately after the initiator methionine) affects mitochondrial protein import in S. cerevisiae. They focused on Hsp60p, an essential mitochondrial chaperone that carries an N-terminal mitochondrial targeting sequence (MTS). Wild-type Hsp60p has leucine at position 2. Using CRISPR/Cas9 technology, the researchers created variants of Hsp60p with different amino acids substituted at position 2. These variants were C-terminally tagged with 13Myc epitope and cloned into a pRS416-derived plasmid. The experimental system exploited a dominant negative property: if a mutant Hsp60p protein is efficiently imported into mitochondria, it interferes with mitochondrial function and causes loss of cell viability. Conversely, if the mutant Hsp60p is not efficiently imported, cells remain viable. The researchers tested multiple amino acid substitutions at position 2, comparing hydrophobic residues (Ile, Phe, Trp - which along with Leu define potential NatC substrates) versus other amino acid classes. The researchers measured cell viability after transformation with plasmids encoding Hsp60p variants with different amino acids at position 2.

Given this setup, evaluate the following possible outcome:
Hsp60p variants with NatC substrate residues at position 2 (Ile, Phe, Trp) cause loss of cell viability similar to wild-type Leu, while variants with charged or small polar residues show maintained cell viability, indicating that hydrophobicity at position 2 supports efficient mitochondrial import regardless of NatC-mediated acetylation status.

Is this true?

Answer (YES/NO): YES